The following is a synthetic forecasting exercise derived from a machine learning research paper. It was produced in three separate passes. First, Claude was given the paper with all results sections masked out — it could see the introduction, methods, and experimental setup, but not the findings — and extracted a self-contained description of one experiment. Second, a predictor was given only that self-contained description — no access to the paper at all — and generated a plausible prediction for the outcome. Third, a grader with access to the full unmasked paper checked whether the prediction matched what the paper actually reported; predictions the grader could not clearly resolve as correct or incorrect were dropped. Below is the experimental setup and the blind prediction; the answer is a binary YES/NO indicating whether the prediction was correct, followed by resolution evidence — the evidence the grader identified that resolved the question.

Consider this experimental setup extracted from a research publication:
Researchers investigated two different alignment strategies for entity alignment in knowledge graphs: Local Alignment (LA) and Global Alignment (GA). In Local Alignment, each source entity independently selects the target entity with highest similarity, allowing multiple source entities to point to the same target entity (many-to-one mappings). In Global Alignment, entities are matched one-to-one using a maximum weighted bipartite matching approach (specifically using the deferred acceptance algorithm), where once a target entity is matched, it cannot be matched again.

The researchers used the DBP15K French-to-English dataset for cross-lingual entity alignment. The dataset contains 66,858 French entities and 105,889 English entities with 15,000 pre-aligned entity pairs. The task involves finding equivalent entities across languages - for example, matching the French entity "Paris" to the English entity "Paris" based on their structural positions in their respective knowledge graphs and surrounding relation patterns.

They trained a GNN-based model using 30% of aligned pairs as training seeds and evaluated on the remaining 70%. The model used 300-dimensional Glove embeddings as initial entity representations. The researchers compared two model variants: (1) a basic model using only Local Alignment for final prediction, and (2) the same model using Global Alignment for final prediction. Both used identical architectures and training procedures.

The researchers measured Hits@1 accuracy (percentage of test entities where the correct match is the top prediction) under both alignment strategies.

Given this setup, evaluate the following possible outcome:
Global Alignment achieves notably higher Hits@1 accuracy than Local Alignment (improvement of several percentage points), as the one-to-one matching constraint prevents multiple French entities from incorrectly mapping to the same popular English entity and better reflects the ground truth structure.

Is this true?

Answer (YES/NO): YES